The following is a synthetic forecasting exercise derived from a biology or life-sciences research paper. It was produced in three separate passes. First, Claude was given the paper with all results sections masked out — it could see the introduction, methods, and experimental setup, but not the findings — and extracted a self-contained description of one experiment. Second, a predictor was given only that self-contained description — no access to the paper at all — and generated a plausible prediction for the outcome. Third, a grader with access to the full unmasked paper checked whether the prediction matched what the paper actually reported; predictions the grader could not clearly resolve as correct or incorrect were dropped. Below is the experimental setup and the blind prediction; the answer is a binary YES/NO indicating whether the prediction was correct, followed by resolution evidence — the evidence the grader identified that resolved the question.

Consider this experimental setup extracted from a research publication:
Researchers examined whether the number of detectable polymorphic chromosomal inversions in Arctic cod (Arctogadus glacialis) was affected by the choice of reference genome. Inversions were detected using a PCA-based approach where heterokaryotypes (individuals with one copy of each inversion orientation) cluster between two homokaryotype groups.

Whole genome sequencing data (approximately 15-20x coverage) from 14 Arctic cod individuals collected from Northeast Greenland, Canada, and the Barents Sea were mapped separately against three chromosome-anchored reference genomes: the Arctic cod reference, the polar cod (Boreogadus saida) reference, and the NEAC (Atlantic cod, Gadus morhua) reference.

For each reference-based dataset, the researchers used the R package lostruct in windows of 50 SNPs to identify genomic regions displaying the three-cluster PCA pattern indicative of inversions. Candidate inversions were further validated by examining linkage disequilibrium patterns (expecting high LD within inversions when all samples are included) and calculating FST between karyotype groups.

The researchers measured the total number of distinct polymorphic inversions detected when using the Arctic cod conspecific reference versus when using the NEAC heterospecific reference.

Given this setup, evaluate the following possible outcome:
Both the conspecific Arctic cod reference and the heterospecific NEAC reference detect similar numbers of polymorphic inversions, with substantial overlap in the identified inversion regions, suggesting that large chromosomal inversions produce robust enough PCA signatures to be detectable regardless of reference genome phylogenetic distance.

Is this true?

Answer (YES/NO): NO